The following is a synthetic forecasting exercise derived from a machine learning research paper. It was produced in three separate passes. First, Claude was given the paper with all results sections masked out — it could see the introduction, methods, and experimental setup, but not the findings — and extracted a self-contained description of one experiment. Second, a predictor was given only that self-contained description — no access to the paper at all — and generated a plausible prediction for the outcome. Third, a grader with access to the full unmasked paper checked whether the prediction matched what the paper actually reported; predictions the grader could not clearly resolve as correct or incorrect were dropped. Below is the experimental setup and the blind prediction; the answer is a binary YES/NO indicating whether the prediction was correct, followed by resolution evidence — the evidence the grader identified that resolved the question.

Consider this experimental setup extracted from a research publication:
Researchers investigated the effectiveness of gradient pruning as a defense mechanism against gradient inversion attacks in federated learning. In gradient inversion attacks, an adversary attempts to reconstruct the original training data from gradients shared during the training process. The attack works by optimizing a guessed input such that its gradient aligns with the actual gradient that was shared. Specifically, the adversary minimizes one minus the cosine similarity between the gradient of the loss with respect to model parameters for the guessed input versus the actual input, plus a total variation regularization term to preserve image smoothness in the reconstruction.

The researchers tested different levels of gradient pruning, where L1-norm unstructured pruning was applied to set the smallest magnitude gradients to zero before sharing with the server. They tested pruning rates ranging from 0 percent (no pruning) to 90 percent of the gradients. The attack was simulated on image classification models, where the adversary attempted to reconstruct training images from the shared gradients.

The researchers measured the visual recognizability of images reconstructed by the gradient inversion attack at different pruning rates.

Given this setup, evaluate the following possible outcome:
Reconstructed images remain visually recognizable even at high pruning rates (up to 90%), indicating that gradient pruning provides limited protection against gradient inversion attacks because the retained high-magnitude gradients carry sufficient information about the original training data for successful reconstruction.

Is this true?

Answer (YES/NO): NO